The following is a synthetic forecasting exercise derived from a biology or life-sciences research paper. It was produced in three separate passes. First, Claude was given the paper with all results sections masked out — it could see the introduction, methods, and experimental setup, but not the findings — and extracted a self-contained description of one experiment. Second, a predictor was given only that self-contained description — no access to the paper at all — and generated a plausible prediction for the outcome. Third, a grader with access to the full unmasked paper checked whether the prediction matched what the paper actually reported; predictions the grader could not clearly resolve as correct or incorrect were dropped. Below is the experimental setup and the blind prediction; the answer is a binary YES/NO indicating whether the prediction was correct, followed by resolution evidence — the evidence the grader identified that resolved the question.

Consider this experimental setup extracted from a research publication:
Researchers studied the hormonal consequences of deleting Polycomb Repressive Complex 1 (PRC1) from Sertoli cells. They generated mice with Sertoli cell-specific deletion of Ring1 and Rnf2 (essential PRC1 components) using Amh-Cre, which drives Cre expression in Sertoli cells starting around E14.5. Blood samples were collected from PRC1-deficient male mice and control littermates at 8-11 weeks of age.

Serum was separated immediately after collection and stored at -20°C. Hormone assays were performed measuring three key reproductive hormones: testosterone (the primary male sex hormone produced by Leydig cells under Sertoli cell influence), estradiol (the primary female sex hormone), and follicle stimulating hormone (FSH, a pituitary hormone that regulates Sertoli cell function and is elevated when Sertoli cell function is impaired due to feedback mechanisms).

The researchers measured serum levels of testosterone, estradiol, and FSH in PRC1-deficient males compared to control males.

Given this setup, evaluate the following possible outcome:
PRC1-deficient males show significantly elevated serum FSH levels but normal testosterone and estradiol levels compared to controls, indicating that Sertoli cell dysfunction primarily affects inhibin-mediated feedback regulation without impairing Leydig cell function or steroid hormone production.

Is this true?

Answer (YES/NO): YES